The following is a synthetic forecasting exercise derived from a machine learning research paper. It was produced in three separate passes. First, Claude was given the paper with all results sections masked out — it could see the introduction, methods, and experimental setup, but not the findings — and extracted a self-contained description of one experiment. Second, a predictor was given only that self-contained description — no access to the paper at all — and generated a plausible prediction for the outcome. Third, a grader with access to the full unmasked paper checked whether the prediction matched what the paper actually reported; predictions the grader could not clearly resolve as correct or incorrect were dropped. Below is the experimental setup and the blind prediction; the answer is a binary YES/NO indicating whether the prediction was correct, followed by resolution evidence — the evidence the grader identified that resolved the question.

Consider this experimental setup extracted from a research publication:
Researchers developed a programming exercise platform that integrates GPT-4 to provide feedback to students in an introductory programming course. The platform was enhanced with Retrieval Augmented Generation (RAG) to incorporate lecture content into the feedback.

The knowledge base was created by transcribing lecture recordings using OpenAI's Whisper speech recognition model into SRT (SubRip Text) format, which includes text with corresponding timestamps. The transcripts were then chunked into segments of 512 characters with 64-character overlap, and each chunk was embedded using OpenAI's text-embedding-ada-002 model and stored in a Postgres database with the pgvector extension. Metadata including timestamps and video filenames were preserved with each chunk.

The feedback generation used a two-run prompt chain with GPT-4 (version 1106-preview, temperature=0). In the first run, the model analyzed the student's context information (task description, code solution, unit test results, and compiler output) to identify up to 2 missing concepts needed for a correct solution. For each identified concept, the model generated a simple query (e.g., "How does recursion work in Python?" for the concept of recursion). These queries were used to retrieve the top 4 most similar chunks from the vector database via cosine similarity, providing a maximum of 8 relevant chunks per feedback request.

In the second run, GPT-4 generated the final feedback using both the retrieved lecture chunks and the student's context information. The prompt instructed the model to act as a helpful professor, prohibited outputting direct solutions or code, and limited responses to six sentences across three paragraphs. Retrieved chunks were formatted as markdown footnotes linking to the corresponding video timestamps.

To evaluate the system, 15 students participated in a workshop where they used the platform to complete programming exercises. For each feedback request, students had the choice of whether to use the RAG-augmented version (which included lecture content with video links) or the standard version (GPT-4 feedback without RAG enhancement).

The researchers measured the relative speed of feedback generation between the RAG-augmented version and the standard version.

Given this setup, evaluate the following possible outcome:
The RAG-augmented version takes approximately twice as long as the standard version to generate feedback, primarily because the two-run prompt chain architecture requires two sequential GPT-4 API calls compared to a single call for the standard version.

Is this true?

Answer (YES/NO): NO